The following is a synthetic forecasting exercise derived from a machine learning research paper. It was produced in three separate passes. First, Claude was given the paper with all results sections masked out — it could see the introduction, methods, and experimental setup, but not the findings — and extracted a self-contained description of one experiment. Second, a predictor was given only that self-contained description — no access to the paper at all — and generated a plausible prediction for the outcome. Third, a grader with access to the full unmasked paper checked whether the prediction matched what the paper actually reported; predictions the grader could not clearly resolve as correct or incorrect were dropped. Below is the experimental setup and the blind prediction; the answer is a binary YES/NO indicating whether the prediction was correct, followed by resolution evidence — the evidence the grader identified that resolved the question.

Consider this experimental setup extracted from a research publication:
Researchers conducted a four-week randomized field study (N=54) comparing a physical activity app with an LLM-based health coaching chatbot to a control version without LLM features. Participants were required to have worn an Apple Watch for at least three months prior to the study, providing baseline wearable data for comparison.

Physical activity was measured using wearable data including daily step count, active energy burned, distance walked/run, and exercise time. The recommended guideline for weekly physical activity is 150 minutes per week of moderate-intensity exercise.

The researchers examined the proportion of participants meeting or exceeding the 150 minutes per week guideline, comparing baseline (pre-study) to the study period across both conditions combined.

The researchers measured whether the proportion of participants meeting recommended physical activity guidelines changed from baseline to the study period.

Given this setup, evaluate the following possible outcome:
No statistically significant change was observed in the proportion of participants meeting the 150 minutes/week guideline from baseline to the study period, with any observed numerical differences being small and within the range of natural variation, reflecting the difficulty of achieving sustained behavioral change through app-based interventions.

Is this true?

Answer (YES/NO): NO